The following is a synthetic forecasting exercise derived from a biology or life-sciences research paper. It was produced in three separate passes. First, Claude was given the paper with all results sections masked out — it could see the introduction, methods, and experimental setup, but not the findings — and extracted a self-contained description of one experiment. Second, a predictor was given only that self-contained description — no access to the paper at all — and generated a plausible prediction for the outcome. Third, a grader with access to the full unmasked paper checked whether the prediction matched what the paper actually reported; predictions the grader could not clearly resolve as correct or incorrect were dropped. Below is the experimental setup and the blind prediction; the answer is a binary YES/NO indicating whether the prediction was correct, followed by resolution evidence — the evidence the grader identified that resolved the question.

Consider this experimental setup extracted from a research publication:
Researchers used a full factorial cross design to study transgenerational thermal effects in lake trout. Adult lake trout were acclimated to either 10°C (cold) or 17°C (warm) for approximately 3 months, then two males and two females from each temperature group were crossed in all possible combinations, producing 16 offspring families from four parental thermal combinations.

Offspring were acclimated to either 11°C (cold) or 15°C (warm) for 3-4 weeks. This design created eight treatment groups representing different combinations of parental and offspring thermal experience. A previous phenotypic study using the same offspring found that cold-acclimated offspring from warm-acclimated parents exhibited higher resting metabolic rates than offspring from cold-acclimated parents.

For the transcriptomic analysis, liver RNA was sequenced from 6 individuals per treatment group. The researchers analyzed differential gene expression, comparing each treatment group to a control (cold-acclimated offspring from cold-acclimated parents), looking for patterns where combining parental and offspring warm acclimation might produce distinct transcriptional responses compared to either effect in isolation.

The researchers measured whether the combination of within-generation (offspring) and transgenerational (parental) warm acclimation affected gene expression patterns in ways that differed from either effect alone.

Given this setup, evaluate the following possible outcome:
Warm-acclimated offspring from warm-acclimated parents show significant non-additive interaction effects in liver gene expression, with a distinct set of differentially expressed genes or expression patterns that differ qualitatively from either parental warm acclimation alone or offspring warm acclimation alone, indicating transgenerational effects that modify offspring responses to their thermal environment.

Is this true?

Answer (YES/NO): YES